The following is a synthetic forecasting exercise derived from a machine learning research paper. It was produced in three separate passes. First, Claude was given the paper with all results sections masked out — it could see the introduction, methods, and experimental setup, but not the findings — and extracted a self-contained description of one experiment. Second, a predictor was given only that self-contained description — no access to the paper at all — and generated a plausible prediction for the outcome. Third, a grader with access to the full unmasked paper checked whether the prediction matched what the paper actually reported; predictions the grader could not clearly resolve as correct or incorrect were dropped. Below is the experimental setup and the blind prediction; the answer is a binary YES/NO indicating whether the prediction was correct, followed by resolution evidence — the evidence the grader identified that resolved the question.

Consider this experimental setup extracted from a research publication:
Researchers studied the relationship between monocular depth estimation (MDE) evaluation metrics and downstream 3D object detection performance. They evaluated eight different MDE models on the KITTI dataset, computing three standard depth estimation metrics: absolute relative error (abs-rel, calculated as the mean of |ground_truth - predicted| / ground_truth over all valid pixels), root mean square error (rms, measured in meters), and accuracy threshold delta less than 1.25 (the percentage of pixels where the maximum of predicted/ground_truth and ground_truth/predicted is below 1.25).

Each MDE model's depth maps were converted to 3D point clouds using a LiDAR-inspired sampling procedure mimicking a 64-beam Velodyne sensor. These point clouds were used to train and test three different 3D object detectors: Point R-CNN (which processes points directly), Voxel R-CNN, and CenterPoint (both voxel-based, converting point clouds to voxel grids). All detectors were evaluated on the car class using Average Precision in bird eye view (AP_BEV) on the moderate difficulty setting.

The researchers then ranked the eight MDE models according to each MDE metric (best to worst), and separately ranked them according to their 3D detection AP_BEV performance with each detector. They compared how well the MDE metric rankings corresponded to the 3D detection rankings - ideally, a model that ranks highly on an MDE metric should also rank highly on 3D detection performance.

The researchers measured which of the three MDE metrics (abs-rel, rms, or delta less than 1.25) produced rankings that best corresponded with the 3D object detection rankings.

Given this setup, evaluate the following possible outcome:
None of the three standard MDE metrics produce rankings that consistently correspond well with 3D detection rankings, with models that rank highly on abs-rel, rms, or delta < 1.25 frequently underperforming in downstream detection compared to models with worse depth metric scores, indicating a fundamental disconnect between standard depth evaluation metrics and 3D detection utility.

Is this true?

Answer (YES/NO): NO